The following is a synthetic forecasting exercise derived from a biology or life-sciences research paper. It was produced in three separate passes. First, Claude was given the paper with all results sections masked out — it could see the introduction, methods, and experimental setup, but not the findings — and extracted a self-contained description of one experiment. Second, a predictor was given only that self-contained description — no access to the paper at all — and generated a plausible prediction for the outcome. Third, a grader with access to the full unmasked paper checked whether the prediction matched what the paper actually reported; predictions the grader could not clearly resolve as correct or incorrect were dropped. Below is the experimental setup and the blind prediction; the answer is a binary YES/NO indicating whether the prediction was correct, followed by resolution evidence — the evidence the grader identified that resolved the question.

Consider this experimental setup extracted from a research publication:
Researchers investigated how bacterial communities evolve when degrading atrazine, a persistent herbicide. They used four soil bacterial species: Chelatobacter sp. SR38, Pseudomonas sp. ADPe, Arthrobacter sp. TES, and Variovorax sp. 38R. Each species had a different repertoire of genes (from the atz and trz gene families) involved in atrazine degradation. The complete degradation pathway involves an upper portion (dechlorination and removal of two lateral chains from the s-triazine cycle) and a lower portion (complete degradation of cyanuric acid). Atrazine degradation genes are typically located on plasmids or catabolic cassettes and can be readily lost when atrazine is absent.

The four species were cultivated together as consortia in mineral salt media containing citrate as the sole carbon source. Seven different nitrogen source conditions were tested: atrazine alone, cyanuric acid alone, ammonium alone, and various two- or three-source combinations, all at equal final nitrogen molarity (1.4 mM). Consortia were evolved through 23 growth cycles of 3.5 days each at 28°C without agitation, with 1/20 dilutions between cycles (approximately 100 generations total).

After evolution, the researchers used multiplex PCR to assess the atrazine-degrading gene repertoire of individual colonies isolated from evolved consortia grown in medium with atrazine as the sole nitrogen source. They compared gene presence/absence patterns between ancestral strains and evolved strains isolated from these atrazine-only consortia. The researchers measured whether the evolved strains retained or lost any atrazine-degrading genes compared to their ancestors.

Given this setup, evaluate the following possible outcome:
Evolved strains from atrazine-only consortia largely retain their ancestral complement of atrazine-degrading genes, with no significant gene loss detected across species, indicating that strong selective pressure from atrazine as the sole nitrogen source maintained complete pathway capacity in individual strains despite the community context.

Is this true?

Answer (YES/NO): NO